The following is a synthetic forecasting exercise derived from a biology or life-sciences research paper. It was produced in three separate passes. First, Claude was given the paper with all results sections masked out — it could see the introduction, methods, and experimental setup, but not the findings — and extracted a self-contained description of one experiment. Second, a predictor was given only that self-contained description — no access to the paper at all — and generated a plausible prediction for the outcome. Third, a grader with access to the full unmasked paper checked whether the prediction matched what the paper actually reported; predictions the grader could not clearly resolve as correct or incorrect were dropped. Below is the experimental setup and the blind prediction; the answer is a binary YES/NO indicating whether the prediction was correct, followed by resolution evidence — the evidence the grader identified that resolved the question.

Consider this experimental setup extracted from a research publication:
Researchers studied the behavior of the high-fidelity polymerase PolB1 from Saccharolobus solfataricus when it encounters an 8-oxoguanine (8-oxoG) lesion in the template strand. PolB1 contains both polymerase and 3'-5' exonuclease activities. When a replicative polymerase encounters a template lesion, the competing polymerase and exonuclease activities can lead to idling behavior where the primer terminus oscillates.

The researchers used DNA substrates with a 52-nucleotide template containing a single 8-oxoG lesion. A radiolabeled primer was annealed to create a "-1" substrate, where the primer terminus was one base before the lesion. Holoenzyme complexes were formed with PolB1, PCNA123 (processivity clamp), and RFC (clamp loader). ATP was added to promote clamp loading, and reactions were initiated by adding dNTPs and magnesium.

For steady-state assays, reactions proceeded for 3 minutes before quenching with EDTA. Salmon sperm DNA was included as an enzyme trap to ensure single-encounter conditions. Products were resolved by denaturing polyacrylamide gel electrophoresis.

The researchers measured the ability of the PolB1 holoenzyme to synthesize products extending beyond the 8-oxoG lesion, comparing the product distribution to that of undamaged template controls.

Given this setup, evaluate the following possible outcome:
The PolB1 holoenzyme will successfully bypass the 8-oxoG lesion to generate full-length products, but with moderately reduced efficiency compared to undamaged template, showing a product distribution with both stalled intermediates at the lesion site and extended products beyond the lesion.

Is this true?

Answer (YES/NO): NO